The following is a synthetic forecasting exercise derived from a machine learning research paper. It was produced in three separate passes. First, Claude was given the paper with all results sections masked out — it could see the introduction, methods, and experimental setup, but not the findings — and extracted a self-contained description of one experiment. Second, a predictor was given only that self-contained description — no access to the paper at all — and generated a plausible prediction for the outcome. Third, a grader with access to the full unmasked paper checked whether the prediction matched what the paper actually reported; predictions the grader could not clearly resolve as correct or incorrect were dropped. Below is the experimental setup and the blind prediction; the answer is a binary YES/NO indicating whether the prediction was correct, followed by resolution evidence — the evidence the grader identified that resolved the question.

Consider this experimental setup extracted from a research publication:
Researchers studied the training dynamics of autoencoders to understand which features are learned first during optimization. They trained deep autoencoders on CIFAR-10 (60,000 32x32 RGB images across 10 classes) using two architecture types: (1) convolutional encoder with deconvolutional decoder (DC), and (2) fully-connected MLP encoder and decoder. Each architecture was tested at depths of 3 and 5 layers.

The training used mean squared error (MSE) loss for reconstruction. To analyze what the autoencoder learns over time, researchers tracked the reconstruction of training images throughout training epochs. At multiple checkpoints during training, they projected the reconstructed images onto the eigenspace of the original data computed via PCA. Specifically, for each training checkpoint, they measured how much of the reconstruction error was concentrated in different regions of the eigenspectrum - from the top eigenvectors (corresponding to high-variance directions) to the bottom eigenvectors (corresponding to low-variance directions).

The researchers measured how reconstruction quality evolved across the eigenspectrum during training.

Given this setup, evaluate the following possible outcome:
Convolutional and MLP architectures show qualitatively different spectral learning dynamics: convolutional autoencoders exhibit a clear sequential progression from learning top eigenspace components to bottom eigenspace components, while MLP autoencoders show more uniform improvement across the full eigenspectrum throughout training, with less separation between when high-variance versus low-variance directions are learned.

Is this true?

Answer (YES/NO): NO